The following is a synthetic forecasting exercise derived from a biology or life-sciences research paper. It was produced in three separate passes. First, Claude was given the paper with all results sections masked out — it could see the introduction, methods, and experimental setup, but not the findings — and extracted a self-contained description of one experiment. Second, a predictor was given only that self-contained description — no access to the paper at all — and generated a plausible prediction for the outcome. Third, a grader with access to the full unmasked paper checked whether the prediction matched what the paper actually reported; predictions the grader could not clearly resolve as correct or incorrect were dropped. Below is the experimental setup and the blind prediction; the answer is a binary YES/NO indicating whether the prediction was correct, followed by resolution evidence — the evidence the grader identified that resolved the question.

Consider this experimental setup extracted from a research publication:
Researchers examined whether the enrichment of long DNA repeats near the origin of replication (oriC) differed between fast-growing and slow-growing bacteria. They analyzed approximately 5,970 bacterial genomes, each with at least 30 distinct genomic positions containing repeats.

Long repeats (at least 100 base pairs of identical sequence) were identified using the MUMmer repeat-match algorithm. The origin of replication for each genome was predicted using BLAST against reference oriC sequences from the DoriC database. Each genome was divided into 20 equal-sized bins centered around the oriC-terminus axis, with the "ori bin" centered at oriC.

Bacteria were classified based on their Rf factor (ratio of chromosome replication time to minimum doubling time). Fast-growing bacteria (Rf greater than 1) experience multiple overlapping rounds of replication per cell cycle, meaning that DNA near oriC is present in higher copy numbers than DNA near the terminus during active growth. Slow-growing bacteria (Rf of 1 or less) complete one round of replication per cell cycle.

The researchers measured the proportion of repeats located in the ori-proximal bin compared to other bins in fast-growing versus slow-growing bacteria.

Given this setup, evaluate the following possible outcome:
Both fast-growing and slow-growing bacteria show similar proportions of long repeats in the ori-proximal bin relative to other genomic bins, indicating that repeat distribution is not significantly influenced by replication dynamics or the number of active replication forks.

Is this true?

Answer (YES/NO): NO